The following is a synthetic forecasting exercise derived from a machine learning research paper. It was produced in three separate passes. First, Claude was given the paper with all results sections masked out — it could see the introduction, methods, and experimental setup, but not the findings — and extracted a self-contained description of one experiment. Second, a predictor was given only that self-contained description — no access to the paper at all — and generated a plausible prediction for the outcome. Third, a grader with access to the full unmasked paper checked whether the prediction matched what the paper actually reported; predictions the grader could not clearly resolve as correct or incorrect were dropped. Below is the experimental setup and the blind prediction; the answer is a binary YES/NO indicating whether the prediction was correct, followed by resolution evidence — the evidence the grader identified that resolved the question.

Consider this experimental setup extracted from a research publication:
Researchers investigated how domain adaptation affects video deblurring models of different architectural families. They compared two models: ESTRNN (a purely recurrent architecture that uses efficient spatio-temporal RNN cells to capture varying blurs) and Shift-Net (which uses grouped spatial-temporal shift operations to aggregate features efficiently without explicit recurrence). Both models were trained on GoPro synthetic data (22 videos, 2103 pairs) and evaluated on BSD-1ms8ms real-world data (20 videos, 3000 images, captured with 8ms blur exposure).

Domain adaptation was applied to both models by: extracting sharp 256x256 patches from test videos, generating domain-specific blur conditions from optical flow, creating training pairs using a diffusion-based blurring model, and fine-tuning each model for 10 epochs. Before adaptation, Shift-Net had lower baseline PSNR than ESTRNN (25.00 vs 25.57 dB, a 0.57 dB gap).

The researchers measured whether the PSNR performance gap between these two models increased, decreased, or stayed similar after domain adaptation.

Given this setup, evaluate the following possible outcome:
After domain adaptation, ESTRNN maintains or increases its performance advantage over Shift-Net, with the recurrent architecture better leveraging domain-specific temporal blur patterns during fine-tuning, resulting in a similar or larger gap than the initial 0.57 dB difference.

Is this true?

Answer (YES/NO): YES